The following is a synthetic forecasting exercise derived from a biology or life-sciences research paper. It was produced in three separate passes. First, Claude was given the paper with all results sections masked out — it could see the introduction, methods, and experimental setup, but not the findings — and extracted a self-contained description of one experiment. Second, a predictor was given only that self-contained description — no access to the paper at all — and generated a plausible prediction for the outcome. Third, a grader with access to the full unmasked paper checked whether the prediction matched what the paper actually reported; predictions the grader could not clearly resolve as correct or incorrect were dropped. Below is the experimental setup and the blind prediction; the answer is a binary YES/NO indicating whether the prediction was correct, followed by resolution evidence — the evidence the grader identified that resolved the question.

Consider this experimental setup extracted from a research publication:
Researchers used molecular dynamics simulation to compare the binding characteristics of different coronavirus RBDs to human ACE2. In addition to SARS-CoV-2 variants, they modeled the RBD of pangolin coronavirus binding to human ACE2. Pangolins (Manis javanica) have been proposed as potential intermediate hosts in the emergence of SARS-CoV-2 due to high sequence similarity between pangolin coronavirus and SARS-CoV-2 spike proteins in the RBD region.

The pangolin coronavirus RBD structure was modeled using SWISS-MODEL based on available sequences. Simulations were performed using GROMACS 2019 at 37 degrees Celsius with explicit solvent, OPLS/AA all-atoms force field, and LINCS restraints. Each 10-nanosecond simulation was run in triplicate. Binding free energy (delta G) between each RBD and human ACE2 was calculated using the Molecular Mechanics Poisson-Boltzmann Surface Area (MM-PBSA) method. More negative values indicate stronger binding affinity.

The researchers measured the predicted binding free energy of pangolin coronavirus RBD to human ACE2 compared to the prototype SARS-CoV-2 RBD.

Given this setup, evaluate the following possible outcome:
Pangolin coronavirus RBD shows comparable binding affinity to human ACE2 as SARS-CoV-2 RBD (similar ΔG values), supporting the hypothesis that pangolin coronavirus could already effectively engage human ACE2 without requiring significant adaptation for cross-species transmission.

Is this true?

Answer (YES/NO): NO